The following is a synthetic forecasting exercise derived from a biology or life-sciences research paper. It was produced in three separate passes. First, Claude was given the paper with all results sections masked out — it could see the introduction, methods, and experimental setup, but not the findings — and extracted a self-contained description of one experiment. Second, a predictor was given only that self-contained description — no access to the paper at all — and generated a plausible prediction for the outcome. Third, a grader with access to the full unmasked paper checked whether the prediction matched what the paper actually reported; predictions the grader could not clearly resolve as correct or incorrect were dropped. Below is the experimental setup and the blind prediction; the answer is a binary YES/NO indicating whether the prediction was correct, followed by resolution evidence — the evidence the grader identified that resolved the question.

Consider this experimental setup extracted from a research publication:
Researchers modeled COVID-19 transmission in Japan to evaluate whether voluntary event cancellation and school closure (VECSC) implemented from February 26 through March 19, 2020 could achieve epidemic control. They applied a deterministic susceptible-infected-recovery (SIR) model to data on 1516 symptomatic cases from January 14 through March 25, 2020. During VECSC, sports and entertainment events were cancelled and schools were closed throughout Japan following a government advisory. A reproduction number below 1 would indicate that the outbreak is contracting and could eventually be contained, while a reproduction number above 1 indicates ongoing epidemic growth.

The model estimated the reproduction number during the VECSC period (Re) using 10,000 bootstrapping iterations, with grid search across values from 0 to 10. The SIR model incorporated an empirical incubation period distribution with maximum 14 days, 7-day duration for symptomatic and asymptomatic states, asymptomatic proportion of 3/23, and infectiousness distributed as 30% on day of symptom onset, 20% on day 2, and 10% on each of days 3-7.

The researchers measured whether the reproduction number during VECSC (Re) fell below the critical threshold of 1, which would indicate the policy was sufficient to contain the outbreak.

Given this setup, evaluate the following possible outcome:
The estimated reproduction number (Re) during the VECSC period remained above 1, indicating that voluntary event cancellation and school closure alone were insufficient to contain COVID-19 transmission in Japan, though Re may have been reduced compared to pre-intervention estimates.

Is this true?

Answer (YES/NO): YES